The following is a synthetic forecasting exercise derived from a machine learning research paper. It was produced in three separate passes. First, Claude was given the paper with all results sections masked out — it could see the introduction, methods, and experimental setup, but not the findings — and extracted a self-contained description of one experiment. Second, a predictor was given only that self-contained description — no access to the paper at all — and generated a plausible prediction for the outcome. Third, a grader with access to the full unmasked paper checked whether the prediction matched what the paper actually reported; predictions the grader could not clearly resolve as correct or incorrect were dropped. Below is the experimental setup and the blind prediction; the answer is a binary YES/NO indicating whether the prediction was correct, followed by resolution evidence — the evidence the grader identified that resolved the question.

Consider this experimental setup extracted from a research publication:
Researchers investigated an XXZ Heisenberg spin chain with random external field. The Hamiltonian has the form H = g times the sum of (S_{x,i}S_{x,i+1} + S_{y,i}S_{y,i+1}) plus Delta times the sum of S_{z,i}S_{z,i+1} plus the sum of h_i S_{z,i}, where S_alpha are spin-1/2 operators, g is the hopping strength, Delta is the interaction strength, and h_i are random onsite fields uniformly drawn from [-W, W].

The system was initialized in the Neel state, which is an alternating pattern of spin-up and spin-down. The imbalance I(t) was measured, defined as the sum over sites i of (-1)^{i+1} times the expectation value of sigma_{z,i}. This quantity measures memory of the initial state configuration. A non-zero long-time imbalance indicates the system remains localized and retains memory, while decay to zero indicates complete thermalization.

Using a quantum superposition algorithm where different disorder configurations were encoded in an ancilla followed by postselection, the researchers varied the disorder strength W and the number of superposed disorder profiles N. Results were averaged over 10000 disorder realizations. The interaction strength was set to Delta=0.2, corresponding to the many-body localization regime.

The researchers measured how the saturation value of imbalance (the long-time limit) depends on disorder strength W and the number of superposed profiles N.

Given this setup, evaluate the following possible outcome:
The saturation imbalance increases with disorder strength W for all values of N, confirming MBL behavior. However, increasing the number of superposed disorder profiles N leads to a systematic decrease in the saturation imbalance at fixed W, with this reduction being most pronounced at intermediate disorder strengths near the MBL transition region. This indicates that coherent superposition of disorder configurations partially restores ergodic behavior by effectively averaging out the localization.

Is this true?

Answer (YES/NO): NO